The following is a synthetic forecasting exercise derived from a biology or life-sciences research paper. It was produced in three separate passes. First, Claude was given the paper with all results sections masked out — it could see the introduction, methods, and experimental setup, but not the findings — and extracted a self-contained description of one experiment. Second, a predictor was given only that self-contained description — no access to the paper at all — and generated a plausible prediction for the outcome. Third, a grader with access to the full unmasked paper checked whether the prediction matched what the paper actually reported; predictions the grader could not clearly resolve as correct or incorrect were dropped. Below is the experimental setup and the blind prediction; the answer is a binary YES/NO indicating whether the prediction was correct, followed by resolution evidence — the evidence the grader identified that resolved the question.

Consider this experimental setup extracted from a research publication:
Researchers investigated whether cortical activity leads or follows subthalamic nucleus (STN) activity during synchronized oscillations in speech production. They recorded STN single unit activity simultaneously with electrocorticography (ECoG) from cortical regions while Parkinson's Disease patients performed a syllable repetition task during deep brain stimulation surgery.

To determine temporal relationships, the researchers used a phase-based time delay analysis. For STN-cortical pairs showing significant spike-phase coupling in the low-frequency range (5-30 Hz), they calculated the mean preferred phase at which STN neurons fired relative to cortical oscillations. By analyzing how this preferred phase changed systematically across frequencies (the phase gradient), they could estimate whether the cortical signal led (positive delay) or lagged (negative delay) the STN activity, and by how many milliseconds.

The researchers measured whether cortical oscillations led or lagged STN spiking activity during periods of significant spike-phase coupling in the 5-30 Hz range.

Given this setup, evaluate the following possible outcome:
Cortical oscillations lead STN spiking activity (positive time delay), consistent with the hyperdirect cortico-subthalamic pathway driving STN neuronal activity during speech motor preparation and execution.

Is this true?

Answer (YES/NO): NO